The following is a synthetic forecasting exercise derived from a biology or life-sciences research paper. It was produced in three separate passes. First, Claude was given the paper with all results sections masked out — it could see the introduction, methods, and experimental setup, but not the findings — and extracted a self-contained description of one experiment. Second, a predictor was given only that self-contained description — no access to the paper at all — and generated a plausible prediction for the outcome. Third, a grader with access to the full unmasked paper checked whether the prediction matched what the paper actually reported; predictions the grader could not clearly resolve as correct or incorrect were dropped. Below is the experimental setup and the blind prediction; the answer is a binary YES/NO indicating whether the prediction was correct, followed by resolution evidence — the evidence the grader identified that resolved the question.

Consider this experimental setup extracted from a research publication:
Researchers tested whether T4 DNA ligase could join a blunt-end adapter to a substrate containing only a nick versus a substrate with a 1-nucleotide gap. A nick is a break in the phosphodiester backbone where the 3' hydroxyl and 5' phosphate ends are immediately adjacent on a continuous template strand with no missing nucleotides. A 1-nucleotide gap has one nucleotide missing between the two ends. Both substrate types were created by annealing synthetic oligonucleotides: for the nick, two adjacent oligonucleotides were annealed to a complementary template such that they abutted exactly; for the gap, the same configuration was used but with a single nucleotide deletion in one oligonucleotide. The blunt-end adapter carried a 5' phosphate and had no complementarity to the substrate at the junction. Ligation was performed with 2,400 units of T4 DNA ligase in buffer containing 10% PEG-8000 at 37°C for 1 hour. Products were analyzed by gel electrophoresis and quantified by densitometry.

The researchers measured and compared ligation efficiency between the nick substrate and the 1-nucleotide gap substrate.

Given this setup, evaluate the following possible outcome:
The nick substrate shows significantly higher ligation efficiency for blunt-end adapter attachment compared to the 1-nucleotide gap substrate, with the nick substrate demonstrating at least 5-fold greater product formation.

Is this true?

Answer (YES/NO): NO